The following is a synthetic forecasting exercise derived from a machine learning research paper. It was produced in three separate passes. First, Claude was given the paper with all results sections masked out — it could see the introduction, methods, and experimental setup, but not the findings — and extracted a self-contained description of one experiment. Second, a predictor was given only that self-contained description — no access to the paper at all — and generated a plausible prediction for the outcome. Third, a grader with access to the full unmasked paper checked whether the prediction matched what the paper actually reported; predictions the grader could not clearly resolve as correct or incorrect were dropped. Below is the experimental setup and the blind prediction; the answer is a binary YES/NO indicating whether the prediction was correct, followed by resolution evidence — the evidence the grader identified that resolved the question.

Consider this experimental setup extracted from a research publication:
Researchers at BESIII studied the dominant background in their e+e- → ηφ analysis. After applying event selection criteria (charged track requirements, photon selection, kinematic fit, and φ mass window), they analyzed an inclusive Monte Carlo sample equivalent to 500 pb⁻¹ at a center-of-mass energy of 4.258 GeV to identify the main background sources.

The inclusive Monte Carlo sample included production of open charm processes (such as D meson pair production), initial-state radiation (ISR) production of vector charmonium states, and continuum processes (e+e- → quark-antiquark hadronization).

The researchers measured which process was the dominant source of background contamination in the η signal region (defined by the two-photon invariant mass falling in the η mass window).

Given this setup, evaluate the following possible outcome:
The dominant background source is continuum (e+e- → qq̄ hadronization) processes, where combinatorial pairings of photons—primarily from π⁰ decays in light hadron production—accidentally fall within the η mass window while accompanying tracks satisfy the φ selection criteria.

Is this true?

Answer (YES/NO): NO